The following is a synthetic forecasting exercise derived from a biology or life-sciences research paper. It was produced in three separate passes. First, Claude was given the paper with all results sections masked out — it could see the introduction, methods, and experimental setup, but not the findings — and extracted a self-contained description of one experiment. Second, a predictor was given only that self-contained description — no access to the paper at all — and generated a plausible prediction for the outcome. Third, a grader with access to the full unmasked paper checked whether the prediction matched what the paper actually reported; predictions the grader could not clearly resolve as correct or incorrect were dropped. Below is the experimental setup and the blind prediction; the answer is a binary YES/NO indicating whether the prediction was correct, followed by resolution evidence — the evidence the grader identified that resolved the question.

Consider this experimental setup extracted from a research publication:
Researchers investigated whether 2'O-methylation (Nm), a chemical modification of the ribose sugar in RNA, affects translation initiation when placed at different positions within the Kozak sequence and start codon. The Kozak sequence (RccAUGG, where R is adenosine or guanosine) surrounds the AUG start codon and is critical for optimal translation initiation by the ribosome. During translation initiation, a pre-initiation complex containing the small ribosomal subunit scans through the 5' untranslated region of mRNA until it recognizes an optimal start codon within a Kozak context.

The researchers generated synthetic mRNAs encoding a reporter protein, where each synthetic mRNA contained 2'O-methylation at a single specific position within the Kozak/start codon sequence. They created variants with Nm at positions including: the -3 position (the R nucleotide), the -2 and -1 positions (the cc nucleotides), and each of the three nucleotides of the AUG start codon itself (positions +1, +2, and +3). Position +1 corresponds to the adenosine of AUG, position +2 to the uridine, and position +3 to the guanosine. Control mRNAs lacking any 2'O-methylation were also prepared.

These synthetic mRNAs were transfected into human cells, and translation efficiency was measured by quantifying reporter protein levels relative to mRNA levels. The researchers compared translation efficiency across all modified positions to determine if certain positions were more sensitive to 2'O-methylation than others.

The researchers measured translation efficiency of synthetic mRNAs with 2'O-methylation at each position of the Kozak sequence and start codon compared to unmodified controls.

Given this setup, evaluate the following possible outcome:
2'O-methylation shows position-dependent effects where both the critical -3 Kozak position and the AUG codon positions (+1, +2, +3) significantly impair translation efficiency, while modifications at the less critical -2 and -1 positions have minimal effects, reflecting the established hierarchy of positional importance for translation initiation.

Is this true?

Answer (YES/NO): NO